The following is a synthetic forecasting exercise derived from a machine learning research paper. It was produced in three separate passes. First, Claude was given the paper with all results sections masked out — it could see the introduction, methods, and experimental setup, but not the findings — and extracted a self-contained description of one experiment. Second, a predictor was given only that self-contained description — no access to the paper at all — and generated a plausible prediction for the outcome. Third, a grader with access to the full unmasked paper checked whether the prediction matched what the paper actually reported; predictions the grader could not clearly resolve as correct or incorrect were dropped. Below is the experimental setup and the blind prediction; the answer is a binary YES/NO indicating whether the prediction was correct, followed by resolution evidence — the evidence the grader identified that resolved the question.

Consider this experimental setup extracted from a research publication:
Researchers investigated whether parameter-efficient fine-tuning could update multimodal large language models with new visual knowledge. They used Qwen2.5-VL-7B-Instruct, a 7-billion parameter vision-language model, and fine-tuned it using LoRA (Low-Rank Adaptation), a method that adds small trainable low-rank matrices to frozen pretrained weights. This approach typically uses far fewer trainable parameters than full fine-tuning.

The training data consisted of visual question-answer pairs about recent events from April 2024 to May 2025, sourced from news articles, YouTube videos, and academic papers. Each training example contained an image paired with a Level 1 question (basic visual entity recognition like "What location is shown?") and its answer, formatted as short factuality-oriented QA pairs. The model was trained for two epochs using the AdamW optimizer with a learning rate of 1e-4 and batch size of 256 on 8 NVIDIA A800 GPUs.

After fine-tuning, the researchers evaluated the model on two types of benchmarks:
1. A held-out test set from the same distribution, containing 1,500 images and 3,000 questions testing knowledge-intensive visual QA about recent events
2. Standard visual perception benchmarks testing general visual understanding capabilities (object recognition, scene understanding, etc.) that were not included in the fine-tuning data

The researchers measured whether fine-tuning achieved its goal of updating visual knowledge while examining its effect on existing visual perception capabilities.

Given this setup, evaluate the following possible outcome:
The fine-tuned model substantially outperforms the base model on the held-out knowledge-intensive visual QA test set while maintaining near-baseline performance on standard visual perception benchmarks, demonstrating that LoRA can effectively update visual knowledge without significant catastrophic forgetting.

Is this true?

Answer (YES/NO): NO